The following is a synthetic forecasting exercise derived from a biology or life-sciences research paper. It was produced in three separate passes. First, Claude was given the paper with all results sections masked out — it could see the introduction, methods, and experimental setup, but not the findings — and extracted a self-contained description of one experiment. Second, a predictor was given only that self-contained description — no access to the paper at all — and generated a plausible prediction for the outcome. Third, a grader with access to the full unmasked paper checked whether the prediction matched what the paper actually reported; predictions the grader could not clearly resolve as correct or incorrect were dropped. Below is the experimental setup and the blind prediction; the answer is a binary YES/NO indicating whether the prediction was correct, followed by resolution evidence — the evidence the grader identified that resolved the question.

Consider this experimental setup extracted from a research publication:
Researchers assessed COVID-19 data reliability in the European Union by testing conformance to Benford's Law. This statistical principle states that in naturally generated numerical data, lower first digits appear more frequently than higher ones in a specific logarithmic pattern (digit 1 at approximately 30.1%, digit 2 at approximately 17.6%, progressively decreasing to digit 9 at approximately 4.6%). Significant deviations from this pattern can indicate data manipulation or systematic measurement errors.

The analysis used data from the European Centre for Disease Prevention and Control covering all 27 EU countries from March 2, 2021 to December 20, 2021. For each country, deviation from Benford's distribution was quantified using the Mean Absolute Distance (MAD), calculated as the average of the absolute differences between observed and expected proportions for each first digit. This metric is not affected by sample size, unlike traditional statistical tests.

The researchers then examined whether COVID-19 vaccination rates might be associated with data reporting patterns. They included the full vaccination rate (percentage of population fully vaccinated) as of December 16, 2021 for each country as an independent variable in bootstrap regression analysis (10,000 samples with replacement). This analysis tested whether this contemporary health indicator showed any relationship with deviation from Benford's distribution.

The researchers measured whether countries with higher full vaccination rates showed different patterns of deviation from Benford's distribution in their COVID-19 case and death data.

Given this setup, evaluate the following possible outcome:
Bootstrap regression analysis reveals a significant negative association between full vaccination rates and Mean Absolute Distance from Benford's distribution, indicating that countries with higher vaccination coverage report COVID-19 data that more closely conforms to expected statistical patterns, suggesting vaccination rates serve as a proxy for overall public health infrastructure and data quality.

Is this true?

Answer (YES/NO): NO